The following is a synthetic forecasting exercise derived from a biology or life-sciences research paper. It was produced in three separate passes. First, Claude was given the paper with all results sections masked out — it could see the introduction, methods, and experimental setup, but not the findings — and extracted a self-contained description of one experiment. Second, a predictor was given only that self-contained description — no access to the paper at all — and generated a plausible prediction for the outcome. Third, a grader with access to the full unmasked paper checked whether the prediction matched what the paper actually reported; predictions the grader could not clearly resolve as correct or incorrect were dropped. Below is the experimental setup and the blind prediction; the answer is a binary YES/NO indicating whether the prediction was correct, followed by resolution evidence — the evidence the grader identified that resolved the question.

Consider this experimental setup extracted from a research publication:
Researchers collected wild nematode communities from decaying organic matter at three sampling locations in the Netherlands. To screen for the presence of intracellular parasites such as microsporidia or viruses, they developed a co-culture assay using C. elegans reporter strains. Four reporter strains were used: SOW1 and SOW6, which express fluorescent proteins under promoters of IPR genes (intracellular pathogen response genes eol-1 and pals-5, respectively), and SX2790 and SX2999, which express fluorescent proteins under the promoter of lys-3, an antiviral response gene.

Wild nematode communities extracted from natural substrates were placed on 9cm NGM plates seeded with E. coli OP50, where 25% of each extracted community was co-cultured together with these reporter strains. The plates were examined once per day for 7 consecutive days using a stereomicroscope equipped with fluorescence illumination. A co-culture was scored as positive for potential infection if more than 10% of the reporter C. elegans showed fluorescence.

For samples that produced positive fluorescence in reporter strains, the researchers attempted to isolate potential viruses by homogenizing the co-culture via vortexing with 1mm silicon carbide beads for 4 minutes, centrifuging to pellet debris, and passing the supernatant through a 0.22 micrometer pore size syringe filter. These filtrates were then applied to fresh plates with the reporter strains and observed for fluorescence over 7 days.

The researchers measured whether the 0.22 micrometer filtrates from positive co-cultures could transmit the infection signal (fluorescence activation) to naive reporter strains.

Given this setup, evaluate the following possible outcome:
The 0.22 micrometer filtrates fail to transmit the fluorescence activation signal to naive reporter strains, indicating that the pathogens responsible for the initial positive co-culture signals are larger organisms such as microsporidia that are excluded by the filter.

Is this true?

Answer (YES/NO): NO